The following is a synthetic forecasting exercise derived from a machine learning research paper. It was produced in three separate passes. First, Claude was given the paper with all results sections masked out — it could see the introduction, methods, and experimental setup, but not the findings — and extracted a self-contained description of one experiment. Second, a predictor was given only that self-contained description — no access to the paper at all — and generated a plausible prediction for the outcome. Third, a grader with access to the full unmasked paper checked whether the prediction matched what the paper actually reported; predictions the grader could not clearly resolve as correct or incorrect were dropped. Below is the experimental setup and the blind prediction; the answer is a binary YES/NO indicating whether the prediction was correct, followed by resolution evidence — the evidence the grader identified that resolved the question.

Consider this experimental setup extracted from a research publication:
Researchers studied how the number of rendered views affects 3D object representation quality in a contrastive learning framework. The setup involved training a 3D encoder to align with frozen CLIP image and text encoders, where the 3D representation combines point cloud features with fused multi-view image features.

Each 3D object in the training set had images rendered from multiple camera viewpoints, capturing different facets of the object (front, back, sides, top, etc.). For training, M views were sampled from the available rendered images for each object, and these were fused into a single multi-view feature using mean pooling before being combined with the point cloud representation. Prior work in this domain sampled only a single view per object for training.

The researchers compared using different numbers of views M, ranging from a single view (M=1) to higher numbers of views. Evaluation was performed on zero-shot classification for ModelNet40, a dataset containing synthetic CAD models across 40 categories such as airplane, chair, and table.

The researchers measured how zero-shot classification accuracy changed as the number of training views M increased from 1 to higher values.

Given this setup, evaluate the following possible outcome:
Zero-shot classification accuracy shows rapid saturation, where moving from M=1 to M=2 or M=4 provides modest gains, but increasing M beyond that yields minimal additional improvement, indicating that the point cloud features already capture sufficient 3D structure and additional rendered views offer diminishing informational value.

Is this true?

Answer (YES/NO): NO